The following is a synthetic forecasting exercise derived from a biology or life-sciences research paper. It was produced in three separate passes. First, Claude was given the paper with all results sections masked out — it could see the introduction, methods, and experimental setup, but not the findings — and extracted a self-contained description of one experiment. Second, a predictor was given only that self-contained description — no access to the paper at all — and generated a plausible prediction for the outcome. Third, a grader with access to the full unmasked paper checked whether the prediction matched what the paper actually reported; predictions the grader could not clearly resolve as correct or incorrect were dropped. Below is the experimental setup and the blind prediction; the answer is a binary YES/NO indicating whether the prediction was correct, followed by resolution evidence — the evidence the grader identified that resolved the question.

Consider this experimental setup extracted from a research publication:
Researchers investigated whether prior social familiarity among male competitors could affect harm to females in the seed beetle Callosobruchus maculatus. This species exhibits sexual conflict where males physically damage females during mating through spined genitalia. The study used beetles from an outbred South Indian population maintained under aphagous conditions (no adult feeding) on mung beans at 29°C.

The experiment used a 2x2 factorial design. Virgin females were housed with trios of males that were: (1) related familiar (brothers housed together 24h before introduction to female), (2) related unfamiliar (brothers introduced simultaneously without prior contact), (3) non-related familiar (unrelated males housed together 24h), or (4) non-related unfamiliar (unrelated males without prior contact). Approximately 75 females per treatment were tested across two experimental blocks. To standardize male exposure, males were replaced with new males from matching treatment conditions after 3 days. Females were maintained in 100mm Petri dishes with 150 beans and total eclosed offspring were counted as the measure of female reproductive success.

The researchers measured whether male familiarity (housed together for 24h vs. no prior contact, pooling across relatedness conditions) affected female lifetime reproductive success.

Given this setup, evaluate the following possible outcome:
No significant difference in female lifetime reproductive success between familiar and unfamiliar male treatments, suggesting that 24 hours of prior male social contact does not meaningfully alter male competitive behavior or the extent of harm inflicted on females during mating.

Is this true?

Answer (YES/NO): YES